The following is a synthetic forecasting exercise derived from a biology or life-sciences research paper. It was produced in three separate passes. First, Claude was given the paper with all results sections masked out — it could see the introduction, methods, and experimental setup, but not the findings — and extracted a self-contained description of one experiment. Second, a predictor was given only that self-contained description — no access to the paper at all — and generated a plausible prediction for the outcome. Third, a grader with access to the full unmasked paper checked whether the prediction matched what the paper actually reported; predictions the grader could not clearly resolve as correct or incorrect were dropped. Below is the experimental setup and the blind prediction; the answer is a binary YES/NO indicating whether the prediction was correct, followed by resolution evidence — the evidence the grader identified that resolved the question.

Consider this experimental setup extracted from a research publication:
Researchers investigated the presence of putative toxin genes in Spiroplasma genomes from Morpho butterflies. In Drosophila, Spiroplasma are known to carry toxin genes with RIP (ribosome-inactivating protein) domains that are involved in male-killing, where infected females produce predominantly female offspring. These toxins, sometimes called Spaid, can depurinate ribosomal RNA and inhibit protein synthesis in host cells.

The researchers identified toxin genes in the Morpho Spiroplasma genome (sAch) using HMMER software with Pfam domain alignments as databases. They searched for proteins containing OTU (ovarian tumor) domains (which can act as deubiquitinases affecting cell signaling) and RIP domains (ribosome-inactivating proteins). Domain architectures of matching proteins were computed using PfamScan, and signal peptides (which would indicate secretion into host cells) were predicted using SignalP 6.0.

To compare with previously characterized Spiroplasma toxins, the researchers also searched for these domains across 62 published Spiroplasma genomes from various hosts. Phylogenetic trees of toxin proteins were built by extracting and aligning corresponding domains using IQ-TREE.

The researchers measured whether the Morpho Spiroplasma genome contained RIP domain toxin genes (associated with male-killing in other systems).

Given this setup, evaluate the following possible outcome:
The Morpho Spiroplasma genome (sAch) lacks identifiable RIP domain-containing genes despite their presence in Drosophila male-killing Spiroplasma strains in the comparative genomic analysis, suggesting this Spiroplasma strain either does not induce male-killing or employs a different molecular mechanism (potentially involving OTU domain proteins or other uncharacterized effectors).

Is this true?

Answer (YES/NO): NO